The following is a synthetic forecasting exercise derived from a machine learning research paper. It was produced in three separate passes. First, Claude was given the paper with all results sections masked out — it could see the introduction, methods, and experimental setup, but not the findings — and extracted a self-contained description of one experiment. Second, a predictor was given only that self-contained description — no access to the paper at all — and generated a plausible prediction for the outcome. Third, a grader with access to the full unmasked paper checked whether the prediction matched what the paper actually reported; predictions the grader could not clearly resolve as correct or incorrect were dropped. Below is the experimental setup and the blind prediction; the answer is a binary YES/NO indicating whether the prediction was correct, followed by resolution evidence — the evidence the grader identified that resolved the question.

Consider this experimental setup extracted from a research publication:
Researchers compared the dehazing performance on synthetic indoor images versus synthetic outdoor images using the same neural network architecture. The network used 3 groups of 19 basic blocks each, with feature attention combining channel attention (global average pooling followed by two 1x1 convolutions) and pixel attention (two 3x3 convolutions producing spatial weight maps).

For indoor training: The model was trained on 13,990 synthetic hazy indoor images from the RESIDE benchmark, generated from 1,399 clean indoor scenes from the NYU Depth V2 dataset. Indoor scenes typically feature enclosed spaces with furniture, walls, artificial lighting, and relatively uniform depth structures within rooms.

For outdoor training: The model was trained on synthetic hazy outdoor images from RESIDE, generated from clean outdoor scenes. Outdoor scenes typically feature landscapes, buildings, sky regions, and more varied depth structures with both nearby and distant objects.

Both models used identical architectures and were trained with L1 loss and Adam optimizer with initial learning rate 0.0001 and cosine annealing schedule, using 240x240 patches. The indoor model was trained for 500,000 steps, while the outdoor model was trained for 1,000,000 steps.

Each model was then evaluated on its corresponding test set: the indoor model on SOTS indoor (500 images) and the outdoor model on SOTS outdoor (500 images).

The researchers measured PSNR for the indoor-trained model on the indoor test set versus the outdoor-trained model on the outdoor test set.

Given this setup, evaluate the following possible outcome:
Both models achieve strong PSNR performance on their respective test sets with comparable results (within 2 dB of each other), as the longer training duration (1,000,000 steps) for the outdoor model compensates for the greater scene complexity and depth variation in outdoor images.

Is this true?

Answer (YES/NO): NO